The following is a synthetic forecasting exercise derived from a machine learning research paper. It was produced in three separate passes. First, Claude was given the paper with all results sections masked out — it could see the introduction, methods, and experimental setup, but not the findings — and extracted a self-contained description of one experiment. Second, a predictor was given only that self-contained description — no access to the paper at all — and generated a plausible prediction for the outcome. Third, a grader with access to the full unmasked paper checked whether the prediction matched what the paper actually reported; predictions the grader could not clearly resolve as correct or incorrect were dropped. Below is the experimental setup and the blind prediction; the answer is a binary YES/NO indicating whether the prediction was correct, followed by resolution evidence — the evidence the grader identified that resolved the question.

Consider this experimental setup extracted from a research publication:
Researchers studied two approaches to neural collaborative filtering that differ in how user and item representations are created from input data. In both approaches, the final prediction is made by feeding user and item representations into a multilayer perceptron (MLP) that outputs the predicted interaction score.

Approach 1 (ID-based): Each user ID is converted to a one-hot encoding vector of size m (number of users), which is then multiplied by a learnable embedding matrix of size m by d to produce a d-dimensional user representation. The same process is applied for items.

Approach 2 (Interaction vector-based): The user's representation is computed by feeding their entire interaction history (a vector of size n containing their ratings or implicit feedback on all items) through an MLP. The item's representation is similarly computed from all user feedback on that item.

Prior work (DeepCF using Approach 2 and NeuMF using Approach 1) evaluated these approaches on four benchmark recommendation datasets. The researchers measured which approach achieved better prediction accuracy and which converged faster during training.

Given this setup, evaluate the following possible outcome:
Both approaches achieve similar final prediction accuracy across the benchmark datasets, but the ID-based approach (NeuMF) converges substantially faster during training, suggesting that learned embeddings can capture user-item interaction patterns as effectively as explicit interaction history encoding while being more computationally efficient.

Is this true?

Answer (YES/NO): NO